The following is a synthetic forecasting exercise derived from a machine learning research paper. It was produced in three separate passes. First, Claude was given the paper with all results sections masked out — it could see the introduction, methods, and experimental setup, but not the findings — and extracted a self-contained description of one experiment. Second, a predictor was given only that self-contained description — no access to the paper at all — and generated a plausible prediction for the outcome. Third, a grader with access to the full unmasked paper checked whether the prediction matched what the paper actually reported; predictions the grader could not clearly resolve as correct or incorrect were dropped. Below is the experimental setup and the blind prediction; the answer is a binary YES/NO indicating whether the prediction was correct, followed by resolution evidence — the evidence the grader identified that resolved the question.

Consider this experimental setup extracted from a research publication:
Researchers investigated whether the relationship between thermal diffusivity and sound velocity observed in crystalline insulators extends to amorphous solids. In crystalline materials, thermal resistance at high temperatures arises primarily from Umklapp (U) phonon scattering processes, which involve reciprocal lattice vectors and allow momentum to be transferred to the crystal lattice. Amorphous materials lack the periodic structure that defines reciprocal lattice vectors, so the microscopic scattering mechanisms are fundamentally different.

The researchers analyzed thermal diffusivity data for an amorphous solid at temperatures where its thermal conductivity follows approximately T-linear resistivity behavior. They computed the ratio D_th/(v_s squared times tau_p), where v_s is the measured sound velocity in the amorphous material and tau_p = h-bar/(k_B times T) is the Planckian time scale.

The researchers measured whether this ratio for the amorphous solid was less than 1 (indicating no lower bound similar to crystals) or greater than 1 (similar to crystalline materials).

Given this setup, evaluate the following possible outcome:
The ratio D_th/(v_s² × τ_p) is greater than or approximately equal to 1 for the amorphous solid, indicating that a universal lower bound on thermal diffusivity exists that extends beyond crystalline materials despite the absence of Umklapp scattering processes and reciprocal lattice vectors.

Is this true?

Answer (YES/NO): YES